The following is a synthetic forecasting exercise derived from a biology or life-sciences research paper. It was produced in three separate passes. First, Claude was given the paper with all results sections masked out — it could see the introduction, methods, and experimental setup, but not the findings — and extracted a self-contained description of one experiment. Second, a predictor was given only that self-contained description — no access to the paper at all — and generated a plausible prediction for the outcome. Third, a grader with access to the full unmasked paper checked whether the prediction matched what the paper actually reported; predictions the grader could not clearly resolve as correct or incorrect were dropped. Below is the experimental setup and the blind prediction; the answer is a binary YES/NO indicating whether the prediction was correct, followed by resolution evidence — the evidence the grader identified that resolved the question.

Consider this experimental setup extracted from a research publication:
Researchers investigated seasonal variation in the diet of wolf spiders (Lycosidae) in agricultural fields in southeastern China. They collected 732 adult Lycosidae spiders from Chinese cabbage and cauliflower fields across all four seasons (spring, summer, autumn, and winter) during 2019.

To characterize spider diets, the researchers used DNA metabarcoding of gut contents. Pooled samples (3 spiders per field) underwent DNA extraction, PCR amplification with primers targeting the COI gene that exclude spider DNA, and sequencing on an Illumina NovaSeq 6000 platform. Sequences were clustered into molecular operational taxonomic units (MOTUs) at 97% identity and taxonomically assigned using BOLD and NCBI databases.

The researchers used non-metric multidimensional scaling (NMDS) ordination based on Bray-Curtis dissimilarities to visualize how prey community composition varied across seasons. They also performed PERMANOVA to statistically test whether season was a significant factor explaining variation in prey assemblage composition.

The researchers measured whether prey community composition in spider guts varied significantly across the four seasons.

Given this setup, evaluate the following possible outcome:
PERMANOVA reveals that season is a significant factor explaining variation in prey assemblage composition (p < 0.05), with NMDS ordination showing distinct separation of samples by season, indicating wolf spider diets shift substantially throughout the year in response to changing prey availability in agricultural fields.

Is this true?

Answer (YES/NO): YES